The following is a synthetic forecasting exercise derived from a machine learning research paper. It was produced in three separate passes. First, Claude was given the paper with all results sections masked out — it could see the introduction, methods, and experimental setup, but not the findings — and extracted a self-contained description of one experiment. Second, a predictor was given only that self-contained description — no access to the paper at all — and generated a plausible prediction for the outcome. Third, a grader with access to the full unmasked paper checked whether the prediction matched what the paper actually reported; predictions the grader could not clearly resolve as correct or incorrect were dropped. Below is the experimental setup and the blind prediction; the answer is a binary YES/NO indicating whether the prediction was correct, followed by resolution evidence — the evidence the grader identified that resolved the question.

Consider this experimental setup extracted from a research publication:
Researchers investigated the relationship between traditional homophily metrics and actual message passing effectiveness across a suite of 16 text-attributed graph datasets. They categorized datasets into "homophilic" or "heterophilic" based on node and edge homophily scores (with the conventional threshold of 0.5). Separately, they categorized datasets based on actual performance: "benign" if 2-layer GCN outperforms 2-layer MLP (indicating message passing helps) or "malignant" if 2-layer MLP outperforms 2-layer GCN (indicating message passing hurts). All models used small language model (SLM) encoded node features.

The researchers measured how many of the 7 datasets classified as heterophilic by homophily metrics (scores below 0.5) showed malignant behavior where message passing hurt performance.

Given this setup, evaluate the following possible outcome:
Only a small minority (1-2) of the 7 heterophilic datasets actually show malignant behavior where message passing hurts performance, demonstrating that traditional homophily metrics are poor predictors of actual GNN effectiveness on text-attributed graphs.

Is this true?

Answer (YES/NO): NO